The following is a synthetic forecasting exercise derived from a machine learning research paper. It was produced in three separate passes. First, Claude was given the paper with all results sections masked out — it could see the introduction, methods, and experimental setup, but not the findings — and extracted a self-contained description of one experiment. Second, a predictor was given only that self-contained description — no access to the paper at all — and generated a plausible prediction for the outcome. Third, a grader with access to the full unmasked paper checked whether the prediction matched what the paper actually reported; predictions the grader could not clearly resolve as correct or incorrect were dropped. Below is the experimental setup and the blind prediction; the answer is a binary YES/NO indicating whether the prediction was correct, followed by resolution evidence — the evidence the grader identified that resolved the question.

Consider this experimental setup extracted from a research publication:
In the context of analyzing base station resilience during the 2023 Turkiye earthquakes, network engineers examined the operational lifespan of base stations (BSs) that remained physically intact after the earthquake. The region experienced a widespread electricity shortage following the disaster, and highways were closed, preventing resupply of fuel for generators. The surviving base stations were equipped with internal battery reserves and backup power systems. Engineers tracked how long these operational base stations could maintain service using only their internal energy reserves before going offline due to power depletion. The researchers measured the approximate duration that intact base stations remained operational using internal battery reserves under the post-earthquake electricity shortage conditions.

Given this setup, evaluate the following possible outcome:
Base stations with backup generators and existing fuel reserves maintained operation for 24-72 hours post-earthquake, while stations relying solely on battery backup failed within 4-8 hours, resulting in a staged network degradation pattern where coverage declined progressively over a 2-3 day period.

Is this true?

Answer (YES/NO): NO